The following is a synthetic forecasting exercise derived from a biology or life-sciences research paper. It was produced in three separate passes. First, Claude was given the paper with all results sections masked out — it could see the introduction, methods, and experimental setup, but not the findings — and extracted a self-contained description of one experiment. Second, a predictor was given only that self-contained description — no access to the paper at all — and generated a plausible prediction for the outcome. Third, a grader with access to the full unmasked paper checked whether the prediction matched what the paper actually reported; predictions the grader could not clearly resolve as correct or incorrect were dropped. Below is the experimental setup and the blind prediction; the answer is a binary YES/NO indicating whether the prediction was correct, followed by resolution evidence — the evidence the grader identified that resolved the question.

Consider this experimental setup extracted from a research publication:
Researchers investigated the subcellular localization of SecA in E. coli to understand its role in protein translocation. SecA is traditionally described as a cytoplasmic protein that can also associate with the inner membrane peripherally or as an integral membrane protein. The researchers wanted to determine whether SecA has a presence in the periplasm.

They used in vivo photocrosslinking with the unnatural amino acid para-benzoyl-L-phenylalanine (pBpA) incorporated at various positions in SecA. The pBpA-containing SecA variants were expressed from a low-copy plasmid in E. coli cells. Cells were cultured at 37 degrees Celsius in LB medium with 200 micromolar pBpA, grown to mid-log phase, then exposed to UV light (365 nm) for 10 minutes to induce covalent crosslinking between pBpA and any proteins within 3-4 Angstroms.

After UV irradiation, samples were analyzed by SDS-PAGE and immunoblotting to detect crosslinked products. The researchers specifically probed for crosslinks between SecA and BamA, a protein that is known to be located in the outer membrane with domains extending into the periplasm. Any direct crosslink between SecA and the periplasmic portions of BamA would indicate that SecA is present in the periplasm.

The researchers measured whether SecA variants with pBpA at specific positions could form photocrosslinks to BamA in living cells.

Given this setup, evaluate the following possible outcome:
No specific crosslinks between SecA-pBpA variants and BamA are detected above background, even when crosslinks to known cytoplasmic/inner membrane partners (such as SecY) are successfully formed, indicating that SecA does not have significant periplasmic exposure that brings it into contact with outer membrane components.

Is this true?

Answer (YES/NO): NO